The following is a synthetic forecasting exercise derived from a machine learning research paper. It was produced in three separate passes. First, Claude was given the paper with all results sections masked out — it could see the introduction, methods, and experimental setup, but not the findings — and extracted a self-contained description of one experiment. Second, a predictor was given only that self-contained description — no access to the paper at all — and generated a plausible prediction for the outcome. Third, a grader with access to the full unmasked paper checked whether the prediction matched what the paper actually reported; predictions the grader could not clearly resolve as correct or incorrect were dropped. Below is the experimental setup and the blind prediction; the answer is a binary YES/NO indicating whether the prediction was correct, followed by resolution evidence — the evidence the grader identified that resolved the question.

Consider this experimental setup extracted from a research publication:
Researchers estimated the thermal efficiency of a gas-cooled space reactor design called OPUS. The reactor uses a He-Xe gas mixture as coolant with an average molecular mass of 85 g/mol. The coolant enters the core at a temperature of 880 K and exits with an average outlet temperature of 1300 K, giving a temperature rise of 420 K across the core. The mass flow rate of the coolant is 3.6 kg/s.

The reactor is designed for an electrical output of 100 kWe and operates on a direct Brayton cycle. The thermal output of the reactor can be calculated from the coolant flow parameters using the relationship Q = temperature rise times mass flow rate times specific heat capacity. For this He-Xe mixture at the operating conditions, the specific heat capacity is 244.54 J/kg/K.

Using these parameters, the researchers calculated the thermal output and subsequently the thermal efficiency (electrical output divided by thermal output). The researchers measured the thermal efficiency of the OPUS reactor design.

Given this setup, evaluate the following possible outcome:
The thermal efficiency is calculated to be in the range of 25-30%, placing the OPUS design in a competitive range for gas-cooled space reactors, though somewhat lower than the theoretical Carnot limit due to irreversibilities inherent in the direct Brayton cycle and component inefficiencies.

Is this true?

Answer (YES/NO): YES